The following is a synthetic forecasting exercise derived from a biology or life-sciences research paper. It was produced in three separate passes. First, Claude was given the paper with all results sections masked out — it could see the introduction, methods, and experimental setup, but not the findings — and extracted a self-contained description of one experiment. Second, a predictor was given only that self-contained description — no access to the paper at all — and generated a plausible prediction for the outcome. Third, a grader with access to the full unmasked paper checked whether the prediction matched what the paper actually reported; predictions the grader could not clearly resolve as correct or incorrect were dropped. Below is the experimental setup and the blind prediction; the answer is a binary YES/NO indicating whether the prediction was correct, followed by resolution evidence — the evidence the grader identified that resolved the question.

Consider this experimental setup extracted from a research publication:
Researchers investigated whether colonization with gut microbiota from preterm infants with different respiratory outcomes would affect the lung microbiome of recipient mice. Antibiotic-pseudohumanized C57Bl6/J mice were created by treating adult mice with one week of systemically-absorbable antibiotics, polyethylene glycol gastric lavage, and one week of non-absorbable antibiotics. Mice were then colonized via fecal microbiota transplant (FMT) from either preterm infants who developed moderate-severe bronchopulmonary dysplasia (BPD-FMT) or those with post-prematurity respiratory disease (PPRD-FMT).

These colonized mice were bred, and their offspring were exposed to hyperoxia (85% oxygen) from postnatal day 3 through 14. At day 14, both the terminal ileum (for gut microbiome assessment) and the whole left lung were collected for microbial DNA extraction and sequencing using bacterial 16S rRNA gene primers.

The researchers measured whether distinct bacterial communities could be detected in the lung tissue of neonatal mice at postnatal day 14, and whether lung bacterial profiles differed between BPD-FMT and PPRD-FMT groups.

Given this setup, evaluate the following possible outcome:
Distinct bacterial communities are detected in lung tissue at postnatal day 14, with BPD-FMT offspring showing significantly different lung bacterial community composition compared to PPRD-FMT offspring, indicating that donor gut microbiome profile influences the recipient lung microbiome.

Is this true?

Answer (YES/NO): YES